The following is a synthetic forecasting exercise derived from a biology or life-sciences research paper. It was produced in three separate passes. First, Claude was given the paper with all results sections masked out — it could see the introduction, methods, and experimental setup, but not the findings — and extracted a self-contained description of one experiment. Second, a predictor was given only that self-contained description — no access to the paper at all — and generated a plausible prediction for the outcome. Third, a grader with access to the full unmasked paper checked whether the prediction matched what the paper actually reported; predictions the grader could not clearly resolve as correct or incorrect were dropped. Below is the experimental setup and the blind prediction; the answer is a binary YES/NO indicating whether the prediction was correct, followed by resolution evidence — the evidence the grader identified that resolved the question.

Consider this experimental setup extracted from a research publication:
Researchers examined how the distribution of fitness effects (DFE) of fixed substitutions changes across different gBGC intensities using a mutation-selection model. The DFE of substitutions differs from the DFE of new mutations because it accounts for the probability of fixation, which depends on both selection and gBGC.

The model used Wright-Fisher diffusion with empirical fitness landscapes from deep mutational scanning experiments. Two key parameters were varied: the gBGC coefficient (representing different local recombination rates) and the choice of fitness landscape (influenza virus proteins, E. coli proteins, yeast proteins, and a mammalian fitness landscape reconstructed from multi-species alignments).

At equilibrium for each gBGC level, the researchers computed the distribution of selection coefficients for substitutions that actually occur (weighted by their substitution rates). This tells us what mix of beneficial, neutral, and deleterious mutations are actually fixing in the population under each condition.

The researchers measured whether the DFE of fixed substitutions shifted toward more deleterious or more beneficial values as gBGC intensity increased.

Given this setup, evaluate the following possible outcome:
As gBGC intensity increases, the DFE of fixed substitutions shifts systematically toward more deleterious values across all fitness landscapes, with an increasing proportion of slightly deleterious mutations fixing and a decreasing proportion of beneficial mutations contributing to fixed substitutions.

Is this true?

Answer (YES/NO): NO